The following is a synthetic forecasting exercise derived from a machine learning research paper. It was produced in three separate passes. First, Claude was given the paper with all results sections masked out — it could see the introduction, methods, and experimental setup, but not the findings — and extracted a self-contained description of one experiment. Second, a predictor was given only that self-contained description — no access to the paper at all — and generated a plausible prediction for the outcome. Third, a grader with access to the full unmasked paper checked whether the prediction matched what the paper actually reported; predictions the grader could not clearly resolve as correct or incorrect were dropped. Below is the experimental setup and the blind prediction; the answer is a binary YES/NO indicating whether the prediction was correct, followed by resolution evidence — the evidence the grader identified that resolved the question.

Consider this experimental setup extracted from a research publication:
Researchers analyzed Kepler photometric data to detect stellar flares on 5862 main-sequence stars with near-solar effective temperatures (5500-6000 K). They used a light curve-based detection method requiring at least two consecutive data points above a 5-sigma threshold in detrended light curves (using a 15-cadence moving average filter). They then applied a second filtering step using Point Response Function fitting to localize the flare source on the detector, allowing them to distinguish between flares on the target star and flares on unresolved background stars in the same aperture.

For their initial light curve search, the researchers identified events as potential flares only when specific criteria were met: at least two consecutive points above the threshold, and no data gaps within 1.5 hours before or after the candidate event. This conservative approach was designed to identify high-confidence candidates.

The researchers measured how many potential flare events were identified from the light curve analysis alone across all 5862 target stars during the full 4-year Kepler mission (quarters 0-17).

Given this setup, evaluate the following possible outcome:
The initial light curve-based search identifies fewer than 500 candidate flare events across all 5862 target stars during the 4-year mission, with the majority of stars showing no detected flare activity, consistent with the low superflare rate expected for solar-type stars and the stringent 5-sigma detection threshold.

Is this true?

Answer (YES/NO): NO